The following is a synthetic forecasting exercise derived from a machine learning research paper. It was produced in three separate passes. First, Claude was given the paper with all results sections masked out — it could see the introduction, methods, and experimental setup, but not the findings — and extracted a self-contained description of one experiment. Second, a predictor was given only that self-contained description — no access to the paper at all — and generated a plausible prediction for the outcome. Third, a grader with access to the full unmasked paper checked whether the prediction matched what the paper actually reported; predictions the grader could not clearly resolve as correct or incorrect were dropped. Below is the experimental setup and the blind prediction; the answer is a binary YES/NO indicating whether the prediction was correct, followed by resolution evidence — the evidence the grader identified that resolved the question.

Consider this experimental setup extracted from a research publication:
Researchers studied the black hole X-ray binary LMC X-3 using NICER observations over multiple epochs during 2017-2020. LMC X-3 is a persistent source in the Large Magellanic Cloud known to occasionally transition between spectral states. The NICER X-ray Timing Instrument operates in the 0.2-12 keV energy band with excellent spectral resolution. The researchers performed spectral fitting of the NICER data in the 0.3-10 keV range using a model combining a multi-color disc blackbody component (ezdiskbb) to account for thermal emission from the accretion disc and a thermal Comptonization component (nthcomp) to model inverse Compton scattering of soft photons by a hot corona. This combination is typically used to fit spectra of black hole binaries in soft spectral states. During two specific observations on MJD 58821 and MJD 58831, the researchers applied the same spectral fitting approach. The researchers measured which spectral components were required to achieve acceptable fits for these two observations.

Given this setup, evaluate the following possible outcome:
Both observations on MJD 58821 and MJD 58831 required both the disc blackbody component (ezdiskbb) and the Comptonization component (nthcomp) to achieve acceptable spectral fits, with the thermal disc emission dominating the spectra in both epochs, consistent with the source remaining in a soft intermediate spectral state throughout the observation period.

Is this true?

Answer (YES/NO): NO